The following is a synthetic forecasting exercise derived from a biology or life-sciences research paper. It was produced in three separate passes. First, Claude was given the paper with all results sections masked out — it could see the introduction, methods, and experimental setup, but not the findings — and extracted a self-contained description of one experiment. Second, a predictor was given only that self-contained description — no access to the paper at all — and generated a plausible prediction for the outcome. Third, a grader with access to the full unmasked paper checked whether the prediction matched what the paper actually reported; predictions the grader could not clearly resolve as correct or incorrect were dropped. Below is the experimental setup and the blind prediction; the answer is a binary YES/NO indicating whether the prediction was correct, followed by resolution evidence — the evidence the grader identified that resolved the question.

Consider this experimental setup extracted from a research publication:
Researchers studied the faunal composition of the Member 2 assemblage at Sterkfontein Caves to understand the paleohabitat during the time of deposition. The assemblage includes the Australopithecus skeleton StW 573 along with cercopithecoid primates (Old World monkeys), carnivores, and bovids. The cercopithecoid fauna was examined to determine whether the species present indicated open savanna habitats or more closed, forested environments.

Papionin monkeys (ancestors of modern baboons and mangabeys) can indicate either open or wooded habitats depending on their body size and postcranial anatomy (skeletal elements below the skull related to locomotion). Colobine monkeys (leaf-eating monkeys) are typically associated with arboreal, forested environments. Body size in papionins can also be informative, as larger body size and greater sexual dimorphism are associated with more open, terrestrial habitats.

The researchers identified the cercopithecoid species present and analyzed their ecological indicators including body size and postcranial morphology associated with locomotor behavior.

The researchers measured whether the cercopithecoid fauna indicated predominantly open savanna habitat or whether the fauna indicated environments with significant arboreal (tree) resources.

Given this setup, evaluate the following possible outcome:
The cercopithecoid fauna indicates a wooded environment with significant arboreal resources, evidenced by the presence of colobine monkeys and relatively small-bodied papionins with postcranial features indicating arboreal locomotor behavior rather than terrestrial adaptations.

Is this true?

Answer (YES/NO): NO